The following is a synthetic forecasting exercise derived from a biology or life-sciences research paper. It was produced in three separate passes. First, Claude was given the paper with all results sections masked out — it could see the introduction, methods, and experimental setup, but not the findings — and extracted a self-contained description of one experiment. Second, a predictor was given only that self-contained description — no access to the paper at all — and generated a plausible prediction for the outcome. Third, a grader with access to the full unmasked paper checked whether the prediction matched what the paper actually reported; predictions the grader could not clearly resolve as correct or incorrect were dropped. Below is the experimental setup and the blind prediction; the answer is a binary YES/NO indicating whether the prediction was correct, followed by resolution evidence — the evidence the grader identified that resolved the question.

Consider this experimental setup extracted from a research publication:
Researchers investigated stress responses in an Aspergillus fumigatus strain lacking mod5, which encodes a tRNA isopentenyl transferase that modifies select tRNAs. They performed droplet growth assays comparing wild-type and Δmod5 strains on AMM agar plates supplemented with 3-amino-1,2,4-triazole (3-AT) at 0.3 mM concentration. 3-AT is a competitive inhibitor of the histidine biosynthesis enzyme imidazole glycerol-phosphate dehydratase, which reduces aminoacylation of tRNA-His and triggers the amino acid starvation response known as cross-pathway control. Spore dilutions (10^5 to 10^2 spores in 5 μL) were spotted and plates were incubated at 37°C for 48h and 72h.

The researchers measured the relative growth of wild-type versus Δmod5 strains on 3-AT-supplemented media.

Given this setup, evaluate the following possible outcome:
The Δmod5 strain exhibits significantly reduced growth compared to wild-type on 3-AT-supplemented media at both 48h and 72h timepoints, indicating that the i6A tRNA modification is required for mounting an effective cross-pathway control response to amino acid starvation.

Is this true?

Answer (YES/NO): YES